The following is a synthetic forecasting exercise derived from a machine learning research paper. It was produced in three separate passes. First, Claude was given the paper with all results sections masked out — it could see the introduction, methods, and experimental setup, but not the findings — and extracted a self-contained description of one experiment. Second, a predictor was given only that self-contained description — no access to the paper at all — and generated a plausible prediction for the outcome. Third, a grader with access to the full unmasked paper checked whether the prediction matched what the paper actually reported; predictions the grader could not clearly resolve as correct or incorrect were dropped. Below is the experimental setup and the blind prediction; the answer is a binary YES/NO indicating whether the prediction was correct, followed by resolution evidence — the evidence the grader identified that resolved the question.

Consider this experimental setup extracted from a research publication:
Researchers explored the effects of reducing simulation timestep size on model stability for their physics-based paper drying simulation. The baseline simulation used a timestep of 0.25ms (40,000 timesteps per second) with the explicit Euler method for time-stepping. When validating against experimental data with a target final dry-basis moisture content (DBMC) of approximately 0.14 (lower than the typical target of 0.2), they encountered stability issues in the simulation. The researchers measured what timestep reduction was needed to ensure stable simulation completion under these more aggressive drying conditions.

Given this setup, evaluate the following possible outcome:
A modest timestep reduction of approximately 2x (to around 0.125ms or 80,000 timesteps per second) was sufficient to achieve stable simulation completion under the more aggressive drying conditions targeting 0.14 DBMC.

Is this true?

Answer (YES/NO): NO